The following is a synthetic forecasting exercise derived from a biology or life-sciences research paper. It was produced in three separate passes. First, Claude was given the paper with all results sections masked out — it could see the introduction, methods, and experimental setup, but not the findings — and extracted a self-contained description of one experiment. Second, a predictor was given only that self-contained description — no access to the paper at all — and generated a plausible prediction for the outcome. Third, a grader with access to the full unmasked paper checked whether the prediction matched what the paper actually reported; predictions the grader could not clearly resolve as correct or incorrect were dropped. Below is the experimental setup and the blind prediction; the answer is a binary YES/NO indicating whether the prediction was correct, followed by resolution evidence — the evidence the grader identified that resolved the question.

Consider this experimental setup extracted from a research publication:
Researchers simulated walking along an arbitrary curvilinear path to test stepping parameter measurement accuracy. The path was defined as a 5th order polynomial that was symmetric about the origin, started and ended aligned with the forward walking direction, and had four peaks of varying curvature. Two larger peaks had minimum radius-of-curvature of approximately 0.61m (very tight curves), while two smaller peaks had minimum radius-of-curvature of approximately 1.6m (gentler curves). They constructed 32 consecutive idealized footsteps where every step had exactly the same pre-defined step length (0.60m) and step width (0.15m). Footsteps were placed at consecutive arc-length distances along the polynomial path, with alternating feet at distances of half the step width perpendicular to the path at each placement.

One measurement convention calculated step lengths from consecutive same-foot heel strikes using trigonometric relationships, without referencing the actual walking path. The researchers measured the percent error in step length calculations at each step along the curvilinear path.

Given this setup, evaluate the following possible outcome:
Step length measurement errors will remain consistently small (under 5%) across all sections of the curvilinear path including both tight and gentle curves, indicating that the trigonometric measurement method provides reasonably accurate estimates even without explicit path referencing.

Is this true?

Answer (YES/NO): NO